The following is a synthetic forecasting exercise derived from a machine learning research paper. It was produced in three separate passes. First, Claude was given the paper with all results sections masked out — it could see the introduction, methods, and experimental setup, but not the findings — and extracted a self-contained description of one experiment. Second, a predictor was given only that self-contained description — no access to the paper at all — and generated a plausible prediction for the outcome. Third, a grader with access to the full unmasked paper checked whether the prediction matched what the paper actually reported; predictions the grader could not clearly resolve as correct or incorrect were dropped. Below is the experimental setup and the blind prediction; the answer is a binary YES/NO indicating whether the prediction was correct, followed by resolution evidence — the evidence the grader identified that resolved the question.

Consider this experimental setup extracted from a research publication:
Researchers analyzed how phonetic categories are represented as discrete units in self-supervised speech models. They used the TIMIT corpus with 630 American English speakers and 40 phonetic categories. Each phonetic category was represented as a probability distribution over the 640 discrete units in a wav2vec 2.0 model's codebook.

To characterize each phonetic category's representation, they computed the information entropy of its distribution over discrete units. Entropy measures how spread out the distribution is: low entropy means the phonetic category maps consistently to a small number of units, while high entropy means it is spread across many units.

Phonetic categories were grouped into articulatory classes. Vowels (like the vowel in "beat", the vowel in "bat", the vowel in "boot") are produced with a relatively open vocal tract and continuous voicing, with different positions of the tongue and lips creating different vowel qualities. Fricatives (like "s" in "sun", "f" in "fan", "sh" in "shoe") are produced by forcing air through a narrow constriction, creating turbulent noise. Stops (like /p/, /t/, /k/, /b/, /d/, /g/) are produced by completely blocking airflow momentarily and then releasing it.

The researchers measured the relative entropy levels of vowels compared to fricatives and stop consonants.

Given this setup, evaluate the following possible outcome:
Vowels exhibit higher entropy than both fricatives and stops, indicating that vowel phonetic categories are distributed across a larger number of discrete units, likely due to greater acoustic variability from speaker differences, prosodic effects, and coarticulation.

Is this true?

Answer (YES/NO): YES